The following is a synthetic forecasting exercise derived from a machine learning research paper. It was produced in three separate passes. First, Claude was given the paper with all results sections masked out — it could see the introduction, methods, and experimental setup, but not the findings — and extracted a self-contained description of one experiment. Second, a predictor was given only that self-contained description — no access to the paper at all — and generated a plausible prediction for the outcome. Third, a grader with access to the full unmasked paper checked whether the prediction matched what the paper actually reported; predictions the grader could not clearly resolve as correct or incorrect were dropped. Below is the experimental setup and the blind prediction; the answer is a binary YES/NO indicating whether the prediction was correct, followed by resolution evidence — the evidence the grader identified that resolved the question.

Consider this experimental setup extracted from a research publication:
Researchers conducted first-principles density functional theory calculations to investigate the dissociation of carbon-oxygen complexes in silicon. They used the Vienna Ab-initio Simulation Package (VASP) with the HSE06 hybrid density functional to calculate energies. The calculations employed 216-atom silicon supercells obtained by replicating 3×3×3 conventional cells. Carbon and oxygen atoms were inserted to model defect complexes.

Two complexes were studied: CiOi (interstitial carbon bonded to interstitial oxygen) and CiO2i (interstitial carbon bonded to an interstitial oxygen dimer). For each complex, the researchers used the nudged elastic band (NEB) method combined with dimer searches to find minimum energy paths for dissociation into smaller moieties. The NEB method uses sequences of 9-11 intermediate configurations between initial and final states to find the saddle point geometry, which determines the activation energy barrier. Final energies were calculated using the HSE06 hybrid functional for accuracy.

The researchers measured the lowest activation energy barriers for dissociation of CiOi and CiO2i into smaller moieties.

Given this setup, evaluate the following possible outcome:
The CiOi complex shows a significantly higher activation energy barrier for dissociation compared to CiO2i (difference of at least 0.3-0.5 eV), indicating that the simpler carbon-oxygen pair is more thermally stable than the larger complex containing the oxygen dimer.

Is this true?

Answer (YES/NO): NO